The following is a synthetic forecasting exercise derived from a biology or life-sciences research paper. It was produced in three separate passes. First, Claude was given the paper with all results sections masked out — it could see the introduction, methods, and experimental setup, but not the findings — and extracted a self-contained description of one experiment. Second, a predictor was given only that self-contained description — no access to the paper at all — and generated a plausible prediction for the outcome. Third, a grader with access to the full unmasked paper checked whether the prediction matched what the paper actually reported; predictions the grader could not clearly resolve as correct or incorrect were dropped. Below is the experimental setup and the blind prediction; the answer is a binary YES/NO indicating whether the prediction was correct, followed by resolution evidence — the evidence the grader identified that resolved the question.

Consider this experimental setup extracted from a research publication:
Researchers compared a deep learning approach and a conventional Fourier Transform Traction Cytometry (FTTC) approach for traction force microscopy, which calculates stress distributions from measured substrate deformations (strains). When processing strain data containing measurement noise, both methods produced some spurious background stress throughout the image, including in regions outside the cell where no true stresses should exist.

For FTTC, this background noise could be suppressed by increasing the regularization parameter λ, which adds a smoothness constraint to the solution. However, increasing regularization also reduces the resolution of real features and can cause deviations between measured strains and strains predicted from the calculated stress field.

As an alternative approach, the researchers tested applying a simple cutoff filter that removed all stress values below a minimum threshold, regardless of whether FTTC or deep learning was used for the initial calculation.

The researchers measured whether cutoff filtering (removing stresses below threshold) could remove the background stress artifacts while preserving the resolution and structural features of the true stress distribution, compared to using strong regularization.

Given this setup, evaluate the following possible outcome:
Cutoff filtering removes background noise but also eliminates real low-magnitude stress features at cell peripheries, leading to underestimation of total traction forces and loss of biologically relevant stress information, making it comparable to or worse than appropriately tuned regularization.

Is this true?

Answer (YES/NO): NO